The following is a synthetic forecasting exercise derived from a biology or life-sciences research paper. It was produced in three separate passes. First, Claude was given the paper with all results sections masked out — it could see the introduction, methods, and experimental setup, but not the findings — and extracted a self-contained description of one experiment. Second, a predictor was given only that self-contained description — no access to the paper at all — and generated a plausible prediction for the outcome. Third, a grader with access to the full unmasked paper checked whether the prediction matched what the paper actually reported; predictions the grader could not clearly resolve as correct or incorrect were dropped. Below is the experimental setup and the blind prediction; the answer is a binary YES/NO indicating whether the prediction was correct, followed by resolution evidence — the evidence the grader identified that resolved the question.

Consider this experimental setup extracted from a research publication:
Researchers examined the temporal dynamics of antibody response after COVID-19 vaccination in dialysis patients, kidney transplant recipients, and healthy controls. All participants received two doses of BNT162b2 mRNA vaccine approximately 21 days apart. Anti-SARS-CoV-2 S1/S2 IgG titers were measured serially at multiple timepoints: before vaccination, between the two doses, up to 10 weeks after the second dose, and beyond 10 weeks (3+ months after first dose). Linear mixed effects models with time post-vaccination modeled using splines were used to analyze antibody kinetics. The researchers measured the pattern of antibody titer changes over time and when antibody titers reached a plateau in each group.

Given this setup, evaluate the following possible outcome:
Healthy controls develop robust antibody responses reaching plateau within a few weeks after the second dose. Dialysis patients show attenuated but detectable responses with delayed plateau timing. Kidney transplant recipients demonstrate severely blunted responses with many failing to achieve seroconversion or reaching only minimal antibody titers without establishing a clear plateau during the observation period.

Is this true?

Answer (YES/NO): NO